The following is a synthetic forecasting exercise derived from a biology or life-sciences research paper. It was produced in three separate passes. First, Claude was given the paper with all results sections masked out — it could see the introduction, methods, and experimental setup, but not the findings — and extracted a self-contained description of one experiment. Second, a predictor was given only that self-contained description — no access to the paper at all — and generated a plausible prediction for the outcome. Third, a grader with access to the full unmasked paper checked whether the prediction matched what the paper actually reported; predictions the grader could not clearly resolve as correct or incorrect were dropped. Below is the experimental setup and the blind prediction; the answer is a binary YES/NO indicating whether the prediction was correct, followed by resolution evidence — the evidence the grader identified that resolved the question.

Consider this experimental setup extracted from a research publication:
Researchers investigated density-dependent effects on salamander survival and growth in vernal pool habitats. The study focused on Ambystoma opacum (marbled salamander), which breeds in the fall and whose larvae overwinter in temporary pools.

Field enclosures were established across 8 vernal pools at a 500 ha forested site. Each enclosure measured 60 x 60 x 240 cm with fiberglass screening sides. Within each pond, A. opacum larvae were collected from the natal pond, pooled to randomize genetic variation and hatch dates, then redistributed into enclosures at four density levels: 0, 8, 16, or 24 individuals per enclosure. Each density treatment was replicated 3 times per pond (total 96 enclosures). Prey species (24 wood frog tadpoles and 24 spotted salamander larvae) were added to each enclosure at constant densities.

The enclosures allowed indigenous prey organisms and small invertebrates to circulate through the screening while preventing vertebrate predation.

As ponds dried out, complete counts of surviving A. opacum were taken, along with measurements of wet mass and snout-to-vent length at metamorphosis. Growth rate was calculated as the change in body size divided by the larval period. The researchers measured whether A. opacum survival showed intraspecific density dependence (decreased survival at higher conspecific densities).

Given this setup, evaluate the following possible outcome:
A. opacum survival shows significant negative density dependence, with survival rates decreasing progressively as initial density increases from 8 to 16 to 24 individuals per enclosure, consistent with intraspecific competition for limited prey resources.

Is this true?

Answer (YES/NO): NO